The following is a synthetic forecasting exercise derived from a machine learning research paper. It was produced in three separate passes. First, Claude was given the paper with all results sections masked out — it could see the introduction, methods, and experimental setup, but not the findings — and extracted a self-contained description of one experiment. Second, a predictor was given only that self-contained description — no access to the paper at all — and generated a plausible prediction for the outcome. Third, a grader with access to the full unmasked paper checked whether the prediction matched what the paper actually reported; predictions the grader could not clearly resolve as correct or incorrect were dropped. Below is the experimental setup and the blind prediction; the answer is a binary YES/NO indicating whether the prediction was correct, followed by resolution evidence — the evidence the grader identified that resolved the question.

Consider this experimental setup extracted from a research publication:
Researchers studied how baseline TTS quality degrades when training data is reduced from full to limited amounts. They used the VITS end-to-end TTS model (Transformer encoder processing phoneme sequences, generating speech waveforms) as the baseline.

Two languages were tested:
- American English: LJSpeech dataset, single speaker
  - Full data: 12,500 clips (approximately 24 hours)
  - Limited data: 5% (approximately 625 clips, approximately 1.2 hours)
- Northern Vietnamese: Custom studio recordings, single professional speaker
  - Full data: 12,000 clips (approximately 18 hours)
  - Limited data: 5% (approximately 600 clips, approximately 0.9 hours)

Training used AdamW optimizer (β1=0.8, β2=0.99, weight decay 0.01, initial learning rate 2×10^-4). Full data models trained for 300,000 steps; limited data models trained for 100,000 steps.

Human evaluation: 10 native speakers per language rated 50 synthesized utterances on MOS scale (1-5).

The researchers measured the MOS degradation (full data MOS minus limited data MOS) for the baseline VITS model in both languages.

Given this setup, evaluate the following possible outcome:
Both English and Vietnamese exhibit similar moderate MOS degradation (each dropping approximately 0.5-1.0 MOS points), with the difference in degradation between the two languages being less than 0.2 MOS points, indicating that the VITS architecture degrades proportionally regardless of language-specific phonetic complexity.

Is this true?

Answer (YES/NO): NO